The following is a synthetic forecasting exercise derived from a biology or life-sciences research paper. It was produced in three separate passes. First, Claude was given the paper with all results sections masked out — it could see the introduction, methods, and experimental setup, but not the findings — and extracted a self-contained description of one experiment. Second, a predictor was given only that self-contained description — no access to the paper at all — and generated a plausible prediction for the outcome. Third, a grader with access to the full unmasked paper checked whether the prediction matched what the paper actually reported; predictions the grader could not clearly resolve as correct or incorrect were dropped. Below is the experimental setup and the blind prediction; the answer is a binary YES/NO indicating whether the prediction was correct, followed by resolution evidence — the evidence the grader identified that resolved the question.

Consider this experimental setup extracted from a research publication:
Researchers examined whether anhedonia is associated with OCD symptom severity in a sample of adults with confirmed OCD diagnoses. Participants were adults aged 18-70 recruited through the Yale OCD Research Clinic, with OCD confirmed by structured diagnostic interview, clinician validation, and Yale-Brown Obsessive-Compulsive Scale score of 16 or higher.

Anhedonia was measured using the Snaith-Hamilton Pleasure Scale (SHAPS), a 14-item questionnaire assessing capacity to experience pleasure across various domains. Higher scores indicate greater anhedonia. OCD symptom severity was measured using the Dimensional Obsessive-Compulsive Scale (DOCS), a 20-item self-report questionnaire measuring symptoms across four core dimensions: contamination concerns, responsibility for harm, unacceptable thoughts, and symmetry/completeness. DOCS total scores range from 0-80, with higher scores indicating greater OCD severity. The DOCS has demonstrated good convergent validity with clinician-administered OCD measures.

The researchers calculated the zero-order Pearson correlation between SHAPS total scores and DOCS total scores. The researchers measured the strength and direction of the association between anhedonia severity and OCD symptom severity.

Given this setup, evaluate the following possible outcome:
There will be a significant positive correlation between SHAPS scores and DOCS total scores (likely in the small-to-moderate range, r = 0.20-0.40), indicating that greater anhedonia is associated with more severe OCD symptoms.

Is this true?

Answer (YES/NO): NO